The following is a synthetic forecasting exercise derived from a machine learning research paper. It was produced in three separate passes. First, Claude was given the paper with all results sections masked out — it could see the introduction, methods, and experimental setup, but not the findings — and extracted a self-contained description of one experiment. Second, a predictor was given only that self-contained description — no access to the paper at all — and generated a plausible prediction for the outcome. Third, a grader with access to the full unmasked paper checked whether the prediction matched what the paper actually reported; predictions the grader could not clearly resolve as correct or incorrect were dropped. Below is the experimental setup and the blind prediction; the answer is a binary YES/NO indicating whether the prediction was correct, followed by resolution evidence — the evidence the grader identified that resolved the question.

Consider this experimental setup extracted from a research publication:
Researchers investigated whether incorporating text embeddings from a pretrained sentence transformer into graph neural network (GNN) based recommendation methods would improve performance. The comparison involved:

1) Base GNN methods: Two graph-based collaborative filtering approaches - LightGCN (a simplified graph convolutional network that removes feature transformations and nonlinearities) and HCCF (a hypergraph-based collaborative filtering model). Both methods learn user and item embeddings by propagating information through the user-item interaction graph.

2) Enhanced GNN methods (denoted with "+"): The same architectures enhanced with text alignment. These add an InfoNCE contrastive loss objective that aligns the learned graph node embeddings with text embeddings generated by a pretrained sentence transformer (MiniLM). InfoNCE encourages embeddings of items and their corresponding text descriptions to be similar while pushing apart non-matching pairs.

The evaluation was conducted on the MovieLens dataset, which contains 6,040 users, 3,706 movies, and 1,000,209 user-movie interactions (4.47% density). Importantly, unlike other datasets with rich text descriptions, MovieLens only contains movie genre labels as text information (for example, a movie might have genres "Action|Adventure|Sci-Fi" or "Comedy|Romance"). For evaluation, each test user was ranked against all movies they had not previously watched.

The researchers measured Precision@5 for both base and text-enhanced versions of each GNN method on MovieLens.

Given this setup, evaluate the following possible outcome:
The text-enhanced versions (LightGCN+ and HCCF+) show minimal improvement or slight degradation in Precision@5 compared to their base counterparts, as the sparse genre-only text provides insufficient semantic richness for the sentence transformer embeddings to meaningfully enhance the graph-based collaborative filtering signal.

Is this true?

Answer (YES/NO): NO